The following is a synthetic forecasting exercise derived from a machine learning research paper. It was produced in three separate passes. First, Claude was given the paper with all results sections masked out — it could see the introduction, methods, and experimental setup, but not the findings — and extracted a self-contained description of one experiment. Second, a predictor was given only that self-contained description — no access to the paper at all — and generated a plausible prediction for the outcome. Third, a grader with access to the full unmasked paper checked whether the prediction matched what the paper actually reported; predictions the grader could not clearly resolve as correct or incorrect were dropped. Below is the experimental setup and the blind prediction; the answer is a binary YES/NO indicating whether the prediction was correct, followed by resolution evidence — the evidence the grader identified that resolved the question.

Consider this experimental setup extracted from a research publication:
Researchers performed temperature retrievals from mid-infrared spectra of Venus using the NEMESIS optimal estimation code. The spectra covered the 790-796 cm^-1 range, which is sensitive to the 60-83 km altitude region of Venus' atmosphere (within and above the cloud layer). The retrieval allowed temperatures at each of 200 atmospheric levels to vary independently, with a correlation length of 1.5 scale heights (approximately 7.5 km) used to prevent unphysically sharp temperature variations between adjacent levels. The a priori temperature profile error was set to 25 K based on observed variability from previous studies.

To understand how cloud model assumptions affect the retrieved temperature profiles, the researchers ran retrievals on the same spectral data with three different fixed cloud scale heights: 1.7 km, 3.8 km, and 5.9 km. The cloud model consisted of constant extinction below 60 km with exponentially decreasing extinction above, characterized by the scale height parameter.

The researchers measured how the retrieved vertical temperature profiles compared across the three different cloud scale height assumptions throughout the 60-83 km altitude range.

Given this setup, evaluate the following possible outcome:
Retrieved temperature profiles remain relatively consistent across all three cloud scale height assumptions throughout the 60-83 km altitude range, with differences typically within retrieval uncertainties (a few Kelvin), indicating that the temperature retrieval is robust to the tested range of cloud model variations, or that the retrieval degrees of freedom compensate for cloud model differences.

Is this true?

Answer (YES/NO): NO